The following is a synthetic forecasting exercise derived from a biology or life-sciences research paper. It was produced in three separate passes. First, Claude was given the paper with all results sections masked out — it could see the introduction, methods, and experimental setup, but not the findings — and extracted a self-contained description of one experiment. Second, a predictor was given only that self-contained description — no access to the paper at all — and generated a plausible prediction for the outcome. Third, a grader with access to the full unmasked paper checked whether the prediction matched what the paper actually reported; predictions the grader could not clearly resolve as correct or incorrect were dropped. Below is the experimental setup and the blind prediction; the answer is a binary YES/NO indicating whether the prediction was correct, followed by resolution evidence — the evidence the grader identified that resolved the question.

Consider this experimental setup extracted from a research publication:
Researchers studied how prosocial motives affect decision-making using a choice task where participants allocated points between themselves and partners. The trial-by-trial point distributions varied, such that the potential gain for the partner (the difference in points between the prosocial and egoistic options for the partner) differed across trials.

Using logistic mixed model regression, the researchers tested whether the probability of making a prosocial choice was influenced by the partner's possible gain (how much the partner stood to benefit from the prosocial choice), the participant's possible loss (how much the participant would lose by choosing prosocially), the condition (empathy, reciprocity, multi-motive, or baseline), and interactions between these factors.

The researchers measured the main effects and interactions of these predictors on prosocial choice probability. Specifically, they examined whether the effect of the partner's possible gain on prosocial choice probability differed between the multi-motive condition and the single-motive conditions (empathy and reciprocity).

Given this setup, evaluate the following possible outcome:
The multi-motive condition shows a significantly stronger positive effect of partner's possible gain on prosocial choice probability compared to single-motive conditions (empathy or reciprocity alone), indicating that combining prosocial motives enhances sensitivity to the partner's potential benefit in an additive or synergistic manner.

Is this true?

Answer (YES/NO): NO